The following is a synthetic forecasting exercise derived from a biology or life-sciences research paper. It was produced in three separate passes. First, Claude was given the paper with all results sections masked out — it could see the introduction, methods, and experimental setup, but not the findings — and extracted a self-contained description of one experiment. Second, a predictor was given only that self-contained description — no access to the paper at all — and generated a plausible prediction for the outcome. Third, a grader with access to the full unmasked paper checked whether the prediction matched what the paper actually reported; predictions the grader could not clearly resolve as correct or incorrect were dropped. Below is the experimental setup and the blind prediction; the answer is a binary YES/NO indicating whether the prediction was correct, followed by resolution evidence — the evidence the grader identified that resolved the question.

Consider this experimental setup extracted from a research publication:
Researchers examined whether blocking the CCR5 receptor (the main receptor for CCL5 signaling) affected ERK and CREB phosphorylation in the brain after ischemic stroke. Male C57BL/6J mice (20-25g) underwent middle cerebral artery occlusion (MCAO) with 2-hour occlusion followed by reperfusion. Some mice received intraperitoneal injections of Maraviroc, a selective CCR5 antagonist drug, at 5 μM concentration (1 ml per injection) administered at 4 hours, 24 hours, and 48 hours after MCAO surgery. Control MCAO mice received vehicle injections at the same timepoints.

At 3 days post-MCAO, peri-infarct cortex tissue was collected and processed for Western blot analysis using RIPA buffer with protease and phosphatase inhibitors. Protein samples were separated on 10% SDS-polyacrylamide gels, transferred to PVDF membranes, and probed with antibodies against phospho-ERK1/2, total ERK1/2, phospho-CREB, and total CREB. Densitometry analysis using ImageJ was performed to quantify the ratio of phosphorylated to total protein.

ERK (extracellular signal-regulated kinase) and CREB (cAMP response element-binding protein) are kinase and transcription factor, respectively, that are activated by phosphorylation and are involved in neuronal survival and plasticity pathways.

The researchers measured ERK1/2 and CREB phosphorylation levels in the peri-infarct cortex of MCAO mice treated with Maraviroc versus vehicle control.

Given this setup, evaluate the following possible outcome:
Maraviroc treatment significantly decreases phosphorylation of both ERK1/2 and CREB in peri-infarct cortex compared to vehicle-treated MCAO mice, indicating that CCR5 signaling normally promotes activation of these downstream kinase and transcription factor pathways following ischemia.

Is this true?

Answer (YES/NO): NO